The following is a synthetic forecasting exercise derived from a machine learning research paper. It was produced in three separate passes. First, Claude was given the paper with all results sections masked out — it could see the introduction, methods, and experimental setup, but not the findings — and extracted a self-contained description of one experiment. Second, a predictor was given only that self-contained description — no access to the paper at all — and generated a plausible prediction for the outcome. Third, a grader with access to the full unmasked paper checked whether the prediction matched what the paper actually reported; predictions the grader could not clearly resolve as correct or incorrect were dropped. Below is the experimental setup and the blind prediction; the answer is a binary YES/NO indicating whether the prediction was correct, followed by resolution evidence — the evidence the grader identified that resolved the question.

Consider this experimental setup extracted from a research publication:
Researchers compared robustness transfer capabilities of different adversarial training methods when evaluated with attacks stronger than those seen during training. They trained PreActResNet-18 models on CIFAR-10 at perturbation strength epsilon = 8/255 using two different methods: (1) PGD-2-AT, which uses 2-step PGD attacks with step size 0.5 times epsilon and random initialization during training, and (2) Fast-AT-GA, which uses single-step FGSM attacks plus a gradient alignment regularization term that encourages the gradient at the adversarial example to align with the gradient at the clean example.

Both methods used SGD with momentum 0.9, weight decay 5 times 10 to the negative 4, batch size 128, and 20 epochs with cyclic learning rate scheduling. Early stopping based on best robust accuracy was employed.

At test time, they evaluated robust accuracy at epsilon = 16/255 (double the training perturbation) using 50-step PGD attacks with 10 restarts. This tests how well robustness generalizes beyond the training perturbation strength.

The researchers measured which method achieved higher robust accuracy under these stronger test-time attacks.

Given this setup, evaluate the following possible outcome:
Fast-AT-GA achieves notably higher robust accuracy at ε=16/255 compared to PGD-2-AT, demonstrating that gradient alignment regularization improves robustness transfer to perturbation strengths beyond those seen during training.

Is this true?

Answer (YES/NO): YES